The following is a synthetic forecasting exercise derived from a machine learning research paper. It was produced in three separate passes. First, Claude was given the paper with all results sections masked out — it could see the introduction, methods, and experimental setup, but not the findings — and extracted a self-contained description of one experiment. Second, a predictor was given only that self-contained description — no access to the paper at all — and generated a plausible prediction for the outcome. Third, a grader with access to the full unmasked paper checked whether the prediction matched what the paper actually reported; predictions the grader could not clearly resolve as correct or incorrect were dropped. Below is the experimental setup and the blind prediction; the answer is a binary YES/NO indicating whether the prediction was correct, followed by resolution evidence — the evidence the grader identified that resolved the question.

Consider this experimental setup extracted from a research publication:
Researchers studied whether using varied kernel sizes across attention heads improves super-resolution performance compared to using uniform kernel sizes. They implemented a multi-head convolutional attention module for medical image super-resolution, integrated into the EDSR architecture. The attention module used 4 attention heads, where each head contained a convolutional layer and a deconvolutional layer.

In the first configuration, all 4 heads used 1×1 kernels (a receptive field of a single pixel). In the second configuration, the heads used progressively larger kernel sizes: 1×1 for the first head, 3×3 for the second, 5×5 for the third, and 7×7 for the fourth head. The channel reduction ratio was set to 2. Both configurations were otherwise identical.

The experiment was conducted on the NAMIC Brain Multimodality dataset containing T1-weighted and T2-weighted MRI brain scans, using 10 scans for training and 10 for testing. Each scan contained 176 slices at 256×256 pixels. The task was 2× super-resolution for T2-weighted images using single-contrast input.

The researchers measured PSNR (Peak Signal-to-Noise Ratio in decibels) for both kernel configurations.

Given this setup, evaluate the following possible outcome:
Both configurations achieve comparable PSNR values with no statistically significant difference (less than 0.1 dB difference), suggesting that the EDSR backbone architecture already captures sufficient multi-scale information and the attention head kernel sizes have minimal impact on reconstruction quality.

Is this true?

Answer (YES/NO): NO